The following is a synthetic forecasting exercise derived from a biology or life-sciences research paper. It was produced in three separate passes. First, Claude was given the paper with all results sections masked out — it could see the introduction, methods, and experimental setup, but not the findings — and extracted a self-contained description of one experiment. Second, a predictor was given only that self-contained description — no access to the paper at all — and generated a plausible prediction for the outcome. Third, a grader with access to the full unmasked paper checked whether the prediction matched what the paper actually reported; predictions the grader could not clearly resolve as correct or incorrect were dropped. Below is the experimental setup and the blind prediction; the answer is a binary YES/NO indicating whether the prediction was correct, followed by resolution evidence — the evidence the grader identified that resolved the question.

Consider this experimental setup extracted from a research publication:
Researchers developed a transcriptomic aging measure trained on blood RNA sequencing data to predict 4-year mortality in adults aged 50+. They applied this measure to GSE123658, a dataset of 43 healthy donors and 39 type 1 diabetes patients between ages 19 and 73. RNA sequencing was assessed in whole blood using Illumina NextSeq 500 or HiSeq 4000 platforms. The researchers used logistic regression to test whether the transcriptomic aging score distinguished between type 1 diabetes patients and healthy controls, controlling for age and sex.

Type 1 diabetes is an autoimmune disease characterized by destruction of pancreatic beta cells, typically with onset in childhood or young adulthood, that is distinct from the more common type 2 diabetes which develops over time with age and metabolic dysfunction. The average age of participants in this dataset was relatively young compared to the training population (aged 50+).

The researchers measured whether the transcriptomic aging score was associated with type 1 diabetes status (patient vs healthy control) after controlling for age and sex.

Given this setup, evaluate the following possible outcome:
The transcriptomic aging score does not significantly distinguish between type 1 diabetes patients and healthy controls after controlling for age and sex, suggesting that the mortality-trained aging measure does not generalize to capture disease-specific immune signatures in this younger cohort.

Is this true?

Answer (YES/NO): NO